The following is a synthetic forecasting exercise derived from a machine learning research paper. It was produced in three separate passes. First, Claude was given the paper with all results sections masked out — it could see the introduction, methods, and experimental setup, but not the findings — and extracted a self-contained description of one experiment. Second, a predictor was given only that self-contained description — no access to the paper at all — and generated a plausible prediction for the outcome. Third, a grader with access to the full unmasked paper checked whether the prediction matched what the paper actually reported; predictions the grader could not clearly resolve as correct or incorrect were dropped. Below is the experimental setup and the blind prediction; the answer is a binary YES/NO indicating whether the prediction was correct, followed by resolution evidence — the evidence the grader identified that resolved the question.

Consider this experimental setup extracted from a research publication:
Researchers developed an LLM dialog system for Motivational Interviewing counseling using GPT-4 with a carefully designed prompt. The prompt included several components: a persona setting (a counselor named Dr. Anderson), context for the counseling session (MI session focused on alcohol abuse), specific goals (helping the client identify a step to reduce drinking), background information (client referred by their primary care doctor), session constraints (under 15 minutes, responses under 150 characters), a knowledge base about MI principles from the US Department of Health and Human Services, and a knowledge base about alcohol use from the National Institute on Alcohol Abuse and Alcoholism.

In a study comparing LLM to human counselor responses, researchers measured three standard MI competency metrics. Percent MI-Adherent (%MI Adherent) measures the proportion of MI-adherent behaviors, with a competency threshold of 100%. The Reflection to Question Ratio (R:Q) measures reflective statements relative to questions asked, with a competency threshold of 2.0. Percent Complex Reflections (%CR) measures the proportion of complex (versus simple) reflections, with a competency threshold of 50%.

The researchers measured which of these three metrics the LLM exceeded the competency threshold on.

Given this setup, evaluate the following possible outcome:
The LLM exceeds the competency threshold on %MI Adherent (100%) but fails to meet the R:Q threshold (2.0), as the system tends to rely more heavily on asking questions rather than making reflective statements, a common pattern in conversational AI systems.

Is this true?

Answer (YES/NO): NO